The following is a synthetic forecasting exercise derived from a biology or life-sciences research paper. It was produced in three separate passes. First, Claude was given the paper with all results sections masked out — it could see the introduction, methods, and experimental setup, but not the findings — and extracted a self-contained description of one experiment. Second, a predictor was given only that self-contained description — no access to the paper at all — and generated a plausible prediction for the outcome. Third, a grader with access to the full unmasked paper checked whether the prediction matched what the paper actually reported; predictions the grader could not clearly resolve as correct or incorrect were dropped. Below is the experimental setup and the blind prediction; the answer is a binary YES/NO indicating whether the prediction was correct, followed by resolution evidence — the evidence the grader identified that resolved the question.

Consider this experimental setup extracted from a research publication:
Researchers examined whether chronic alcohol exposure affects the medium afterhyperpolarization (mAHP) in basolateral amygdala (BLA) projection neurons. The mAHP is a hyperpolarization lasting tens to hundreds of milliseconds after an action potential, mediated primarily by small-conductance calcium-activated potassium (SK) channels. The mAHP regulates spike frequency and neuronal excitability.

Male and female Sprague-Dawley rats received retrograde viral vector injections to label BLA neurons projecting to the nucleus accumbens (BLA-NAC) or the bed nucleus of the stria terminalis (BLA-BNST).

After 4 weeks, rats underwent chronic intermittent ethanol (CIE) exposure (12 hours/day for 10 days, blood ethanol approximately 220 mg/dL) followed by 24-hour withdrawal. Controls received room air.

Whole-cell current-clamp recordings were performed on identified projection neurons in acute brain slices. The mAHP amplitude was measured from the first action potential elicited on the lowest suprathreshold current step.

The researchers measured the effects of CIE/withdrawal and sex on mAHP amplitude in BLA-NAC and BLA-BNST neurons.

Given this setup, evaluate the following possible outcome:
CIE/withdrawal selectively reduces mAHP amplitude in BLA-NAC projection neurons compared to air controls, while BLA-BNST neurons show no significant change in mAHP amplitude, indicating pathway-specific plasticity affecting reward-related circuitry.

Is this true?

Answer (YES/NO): NO